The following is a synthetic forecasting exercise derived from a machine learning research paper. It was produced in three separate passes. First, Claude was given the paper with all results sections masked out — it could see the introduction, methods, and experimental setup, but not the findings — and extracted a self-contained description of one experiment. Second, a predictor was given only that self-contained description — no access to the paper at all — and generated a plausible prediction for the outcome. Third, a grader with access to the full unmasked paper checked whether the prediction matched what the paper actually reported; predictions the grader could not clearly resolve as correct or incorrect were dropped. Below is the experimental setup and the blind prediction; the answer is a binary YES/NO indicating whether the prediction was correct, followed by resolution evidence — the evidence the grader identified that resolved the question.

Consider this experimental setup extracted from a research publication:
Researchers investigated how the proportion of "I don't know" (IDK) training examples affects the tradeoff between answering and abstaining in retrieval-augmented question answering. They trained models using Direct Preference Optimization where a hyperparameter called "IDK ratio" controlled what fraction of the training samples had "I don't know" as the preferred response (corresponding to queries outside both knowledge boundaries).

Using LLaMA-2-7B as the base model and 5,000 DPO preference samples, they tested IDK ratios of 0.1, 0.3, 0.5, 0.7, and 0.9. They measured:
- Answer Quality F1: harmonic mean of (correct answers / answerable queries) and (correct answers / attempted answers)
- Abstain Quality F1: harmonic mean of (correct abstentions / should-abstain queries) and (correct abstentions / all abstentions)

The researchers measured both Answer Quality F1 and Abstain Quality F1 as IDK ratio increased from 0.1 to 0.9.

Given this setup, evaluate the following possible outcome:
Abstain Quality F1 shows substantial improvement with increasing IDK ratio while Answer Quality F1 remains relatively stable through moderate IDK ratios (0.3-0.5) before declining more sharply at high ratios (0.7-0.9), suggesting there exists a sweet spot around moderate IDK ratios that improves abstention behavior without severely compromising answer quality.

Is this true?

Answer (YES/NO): NO